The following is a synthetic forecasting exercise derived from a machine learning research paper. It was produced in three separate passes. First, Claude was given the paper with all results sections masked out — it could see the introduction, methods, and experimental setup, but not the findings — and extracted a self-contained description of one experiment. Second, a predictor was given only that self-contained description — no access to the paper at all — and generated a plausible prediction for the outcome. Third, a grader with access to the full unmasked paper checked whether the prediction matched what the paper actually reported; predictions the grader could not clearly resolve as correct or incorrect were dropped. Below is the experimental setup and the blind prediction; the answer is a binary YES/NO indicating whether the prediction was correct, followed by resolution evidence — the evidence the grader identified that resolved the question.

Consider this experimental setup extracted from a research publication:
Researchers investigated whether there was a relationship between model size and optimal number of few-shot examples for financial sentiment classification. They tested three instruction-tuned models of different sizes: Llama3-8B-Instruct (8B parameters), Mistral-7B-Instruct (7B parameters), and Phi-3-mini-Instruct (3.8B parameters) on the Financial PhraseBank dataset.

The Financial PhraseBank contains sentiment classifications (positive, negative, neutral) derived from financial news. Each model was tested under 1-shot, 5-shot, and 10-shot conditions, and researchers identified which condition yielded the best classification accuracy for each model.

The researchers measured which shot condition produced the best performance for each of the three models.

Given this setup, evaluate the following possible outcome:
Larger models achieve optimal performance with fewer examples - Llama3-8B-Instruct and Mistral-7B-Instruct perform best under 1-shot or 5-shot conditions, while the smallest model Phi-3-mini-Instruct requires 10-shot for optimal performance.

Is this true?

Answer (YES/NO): NO